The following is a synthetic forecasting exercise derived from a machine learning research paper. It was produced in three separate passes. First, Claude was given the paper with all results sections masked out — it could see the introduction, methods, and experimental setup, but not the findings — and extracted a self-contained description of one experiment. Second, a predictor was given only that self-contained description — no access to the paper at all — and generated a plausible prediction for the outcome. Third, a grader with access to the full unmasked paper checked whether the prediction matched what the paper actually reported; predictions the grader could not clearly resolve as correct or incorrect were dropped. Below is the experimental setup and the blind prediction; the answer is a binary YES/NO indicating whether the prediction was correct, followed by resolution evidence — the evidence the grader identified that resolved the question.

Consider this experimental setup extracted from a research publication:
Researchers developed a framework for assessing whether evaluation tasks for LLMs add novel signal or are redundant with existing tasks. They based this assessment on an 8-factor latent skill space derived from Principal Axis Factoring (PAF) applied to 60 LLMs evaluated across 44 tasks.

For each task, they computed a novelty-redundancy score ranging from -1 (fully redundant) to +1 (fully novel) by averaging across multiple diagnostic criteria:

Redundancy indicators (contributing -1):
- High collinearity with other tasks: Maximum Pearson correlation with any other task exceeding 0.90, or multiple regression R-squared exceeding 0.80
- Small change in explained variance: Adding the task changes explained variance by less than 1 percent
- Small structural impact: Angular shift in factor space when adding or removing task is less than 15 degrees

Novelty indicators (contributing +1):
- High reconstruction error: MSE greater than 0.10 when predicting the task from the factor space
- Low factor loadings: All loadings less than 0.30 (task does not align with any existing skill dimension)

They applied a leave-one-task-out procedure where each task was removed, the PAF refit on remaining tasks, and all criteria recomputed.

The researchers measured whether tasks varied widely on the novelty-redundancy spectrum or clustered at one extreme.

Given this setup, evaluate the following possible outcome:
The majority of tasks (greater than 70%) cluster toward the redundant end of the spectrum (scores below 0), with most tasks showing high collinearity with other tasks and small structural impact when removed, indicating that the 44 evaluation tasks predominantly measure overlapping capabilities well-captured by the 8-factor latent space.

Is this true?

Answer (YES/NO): NO